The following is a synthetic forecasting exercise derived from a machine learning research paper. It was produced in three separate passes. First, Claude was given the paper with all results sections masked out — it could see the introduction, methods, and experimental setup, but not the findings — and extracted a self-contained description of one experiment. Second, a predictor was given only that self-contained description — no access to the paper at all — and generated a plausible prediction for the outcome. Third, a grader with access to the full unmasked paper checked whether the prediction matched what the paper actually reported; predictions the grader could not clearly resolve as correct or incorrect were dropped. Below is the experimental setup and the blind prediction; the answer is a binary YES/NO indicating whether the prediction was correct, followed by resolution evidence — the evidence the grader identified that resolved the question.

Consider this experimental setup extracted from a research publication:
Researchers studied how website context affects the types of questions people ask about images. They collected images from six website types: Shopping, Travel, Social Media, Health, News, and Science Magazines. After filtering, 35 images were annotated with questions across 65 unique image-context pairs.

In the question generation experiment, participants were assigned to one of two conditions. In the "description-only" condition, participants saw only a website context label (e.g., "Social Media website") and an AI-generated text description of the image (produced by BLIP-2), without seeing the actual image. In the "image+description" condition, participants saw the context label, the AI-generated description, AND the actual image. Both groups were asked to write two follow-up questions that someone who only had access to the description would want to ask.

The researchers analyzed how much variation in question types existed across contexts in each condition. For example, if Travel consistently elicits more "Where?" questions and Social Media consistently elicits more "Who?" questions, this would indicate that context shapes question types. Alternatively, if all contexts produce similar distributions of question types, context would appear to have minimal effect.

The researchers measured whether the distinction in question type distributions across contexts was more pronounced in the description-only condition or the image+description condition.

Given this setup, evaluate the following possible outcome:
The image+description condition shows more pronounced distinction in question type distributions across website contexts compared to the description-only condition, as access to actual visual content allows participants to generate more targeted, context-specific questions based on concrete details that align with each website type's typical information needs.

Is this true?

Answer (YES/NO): NO